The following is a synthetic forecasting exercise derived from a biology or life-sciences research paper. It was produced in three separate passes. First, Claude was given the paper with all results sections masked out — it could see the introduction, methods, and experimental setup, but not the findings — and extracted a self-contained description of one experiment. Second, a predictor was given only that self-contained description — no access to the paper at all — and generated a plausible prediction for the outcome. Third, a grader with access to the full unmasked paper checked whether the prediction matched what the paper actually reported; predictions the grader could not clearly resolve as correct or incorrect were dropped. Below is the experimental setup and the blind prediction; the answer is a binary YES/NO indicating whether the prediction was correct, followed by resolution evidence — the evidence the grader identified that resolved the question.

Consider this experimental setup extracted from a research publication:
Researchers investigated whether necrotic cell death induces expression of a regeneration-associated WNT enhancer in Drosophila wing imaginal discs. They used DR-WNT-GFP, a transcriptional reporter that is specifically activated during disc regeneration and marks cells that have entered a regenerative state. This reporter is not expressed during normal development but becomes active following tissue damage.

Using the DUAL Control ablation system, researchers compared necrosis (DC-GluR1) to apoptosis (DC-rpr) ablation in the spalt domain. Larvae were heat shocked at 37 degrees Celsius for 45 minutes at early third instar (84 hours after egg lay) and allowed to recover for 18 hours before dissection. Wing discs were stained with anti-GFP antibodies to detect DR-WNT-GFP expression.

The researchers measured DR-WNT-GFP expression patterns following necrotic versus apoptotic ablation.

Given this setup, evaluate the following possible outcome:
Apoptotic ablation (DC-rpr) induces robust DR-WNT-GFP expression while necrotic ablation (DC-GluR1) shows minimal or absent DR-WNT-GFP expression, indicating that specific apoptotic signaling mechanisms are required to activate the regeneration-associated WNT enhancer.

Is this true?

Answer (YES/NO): NO